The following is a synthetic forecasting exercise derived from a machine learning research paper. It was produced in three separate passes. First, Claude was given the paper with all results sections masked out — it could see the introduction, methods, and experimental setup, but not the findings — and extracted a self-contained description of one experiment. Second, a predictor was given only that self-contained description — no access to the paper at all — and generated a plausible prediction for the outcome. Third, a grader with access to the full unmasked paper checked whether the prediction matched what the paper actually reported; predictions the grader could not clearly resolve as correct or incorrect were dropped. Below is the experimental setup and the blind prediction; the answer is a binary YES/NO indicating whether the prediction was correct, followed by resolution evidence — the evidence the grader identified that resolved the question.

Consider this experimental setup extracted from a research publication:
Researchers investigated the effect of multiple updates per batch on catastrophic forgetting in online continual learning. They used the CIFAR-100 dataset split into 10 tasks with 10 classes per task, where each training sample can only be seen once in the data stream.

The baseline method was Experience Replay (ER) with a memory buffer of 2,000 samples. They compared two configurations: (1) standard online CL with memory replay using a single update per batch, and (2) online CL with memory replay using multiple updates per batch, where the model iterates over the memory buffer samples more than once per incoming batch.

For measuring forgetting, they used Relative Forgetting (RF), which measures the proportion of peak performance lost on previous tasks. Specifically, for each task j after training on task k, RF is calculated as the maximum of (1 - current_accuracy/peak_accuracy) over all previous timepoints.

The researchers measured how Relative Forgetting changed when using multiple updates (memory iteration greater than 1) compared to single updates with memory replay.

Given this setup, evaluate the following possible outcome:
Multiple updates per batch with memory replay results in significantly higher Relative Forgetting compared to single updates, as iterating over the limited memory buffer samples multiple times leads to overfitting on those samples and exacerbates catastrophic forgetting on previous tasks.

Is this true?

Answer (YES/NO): YES